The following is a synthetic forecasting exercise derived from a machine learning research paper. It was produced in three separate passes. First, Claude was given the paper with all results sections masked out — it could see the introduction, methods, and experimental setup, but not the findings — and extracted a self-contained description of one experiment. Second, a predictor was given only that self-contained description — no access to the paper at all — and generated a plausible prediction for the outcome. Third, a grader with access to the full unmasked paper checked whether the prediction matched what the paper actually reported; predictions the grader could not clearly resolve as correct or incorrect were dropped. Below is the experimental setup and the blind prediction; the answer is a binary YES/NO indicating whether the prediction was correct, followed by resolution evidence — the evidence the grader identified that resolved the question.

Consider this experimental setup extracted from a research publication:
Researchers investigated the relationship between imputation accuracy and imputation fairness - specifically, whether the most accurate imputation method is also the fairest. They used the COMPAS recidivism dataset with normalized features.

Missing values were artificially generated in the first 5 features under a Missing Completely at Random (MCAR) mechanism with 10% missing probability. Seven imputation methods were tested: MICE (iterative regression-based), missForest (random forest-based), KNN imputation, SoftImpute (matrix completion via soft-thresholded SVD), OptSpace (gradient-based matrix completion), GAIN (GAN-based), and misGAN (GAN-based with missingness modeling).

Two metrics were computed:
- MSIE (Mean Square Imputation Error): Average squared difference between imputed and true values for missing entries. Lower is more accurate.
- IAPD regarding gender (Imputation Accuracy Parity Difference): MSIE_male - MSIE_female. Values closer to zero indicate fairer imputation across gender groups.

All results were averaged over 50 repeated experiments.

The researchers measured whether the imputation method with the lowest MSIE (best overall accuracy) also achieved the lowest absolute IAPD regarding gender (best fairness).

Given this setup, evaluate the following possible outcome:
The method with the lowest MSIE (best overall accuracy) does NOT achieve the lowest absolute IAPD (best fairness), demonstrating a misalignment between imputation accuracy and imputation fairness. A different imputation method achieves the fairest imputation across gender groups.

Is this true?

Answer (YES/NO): YES